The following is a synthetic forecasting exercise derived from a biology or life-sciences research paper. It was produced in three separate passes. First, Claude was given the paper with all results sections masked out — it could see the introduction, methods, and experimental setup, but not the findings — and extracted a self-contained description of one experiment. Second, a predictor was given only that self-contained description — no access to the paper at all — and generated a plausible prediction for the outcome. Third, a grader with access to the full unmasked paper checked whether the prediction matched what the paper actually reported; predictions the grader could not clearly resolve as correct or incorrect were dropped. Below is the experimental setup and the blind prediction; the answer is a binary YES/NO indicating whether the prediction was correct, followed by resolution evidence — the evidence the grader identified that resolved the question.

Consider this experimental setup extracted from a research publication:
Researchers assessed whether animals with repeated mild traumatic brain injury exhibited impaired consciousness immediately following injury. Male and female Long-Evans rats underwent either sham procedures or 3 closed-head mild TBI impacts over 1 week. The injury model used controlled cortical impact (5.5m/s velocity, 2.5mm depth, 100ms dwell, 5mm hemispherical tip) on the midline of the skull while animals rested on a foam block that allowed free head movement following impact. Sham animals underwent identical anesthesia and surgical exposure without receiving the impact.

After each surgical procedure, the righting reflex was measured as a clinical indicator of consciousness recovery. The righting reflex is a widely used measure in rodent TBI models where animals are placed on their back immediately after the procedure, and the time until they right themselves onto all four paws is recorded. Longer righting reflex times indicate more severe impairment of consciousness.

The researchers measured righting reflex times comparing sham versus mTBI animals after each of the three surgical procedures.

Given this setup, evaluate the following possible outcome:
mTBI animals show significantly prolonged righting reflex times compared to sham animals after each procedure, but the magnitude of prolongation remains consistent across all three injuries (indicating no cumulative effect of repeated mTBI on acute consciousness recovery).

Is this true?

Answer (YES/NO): YES